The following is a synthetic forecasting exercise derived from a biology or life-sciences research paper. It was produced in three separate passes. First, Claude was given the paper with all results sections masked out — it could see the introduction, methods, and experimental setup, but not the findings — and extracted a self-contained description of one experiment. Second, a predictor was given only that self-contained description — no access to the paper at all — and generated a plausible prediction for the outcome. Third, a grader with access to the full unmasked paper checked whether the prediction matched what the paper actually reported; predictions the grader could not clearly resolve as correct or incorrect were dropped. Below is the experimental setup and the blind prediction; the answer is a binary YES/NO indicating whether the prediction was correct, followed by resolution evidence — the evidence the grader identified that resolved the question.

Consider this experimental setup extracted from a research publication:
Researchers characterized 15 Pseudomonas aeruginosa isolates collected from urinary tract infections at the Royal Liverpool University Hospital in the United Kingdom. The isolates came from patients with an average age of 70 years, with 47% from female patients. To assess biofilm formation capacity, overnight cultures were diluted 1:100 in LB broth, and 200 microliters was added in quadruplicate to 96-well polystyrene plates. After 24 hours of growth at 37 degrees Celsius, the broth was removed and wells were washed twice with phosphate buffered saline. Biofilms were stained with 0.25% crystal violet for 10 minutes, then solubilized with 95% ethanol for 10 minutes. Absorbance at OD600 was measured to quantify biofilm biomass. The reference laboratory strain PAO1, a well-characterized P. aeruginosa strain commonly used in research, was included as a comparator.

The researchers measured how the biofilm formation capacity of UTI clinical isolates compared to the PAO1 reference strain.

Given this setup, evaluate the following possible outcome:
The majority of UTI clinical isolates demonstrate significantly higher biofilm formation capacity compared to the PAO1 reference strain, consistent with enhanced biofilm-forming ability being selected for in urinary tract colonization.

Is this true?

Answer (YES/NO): NO